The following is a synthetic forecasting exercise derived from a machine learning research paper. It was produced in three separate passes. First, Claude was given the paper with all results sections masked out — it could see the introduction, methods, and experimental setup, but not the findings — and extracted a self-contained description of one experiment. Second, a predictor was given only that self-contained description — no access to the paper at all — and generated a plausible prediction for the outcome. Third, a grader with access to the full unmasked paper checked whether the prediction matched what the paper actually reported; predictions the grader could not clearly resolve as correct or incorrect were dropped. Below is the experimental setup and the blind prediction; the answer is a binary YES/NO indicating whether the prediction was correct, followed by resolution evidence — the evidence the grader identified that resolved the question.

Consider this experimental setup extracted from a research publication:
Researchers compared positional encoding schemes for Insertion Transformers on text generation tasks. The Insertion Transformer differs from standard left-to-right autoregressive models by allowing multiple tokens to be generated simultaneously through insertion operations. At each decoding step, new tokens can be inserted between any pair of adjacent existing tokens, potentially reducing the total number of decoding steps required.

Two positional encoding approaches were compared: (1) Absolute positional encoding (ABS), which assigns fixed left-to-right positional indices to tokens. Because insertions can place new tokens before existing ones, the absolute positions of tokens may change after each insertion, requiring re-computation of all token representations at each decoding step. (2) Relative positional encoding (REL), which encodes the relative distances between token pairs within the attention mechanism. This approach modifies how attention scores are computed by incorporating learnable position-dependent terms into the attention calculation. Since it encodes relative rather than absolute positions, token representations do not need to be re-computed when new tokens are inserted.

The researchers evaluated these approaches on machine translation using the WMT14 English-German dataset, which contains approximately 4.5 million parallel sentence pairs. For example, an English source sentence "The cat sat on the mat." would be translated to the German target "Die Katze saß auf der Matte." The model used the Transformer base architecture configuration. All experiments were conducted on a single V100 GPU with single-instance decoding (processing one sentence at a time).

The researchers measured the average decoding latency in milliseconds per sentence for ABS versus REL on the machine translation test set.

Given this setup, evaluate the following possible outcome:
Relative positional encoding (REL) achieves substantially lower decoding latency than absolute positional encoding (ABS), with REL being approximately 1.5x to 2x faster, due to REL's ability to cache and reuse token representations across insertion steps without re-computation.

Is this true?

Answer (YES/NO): NO